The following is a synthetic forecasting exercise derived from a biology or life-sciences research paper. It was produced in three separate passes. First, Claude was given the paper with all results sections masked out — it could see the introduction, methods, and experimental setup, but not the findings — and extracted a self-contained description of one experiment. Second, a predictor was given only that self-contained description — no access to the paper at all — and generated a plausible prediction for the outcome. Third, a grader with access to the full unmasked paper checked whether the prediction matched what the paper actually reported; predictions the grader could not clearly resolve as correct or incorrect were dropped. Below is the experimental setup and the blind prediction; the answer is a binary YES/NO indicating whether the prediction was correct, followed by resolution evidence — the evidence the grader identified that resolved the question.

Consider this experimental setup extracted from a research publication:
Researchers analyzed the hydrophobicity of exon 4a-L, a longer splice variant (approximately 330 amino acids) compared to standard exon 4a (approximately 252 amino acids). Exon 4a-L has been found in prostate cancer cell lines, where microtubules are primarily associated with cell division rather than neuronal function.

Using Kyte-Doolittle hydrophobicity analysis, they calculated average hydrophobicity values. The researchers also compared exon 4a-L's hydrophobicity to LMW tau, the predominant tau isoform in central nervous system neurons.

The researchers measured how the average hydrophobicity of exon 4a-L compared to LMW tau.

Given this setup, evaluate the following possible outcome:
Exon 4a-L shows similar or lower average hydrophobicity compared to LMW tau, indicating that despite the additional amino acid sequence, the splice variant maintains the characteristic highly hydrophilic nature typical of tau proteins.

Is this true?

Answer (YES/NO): YES